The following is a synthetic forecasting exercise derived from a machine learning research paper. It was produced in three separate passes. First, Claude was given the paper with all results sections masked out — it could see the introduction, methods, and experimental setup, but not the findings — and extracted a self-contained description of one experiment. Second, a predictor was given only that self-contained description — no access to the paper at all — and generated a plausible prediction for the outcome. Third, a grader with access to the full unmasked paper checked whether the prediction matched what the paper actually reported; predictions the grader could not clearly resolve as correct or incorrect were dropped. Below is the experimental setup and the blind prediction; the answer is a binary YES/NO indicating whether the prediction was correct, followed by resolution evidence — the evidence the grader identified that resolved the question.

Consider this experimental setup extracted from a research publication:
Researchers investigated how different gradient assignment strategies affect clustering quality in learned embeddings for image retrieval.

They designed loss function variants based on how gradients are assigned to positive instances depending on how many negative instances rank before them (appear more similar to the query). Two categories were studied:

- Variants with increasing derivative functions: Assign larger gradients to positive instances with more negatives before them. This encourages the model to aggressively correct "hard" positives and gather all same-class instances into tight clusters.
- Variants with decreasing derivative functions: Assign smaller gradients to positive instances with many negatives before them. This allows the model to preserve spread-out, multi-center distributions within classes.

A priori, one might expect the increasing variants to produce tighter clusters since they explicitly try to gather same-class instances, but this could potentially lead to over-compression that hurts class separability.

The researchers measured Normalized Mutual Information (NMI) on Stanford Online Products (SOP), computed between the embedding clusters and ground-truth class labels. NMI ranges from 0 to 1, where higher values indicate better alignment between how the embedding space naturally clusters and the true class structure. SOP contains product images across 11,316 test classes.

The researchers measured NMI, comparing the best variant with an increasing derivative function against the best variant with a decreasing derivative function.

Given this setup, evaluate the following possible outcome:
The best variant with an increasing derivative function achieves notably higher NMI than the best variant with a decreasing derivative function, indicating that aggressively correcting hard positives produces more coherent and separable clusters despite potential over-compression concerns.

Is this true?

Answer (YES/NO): NO